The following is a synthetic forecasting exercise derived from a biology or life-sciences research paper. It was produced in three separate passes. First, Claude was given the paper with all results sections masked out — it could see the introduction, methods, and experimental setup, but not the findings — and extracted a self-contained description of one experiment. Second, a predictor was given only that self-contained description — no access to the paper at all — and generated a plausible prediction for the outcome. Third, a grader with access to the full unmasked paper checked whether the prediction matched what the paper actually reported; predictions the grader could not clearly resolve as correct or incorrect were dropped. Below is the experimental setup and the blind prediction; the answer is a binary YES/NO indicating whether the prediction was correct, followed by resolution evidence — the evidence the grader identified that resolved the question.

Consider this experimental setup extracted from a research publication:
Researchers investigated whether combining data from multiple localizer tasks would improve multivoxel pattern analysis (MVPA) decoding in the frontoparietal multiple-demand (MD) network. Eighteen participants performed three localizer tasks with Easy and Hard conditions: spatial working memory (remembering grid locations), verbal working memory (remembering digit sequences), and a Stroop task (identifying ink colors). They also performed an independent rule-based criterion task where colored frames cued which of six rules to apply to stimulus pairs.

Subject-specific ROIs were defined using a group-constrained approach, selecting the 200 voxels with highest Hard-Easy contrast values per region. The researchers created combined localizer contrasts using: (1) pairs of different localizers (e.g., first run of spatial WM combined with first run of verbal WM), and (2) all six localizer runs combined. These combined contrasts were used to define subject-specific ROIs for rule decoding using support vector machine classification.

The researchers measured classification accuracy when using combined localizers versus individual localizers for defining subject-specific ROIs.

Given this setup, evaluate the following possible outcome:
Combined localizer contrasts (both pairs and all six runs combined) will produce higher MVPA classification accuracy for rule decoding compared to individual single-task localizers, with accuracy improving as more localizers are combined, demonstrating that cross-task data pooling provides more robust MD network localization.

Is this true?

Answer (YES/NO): NO